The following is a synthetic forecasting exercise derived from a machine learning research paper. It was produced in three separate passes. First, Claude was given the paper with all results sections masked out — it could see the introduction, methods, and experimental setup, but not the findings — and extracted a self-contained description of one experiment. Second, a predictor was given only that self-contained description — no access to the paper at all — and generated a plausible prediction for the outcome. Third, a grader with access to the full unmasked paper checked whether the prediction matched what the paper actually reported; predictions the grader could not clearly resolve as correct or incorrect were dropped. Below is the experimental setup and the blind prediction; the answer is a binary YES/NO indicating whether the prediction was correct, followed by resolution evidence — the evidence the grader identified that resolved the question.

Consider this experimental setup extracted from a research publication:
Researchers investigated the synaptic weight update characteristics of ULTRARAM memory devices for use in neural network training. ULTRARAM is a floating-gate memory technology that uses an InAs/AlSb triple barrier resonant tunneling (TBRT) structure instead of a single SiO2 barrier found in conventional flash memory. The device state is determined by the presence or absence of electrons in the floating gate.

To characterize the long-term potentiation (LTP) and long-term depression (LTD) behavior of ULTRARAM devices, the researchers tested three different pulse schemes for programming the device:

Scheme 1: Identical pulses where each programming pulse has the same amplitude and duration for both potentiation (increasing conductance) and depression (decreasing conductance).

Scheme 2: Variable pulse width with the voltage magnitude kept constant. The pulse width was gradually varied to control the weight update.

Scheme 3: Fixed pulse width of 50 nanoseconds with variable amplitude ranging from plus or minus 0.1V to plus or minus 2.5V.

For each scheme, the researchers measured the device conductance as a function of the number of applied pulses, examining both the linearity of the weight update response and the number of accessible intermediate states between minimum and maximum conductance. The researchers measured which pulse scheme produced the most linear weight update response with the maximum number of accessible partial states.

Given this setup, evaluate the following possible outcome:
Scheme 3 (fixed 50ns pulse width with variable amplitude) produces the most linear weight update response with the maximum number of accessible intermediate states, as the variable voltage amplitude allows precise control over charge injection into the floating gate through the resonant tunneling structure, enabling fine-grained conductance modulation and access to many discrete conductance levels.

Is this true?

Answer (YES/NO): YES